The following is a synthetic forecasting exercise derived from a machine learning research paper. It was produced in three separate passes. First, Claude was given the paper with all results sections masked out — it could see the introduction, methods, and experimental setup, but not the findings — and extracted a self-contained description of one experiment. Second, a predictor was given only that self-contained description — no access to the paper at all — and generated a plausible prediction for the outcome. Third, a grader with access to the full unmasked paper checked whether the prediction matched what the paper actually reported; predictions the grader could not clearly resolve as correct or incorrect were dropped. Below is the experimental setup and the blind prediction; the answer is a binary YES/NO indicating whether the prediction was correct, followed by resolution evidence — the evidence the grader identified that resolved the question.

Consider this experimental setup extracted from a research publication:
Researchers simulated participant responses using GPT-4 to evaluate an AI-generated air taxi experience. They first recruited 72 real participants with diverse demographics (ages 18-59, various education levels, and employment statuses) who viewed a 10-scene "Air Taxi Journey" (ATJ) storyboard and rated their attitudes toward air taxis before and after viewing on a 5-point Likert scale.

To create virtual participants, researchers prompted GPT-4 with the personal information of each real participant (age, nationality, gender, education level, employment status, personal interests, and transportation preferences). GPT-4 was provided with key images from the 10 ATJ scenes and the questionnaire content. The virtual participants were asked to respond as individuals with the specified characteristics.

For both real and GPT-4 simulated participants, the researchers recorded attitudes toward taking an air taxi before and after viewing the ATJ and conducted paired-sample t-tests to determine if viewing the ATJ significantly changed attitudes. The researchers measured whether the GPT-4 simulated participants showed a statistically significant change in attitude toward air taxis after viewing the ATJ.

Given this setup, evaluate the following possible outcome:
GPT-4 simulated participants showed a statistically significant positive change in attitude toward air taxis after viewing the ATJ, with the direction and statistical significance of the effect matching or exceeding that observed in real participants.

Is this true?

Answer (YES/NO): YES